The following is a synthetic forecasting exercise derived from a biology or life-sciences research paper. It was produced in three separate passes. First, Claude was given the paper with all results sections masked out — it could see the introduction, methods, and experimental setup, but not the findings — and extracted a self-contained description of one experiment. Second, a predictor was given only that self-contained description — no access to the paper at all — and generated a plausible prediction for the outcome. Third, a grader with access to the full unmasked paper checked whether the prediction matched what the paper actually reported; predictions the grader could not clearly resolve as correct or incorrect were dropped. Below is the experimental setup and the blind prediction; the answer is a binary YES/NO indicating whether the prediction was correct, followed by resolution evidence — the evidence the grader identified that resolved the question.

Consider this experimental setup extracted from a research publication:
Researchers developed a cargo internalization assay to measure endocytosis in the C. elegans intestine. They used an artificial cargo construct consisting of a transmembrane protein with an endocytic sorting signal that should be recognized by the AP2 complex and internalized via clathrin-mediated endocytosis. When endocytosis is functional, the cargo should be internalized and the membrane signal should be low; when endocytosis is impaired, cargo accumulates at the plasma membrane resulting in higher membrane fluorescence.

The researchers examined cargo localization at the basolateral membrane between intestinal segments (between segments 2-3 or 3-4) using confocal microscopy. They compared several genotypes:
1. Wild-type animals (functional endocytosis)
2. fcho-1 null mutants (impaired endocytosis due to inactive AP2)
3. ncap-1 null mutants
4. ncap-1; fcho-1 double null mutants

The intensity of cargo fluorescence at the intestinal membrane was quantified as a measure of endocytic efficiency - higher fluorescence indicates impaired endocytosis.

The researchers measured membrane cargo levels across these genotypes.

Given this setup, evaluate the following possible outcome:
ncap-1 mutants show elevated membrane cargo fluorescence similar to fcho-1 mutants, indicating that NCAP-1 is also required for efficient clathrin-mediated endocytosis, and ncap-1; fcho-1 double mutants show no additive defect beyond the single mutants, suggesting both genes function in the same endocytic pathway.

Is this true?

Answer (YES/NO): NO